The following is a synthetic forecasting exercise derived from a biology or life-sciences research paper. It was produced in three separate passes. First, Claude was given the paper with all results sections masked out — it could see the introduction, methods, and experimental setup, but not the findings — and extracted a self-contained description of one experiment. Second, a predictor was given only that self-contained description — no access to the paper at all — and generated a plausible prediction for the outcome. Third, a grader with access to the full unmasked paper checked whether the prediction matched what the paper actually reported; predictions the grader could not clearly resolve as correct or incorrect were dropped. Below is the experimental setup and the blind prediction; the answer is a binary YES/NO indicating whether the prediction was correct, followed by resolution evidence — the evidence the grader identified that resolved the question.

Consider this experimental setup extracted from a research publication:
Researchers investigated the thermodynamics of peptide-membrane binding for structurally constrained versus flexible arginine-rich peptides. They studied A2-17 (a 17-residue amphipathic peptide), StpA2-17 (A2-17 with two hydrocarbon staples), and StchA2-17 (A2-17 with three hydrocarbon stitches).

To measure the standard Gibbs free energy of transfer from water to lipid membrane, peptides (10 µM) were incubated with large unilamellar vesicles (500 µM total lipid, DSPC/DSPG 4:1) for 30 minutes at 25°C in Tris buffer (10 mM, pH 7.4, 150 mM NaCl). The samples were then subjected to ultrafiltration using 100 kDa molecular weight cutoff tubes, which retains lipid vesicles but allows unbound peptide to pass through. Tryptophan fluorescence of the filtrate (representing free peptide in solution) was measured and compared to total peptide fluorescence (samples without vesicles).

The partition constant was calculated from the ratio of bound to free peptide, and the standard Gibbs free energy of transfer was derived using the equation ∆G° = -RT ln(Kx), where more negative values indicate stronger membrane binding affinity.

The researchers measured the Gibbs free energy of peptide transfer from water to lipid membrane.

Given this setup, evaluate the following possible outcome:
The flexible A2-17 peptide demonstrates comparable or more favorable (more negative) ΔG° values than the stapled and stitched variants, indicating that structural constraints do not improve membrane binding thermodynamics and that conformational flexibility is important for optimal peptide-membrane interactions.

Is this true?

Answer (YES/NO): NO